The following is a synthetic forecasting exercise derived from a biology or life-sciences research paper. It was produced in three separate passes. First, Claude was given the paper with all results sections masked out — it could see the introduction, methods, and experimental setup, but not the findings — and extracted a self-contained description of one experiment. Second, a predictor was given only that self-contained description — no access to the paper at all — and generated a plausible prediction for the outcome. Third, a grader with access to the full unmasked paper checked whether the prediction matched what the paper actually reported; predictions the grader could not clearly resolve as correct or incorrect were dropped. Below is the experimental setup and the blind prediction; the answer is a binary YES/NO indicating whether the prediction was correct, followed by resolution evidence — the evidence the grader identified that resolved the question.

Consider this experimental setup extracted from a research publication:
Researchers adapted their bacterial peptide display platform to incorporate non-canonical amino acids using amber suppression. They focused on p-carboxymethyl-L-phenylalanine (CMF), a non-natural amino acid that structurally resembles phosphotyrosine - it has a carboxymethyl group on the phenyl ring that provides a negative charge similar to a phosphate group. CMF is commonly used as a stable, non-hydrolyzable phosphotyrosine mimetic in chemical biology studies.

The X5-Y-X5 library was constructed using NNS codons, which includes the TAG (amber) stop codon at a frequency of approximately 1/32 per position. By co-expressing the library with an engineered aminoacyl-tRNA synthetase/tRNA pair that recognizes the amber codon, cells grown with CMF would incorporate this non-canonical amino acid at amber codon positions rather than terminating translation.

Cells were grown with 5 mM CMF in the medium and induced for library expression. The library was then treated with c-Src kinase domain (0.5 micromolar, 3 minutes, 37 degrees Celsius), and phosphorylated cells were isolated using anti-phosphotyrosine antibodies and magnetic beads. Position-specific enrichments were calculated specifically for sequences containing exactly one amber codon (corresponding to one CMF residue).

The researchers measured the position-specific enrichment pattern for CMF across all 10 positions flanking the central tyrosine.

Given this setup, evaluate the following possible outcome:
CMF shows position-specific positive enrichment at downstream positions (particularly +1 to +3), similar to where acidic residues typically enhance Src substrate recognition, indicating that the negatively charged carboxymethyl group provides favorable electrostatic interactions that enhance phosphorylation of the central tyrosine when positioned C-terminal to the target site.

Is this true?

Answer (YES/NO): NO